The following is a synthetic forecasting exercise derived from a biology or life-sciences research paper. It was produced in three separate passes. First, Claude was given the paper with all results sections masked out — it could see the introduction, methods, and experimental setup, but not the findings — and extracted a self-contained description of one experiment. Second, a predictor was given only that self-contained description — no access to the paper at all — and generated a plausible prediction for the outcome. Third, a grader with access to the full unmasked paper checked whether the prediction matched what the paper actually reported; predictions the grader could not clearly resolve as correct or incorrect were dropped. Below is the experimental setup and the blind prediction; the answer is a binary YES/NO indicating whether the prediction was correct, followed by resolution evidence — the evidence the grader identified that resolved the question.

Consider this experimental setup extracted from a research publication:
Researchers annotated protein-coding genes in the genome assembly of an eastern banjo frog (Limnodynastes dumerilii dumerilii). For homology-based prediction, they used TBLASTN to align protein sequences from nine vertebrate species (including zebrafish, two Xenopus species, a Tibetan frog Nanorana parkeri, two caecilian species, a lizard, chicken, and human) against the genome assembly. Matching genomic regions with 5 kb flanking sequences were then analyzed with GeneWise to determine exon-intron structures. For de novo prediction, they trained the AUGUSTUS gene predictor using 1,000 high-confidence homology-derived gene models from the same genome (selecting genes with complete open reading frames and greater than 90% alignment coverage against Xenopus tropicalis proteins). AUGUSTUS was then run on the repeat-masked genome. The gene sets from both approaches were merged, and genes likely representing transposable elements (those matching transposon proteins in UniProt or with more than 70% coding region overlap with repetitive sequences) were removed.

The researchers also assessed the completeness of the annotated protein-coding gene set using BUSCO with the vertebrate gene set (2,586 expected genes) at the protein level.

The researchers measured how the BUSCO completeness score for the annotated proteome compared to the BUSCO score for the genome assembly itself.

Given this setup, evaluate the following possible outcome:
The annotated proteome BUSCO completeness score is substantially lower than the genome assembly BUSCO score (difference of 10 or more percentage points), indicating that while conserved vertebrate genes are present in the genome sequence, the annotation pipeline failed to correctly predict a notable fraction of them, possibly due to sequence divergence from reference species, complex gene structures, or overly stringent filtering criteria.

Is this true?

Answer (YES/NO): NO